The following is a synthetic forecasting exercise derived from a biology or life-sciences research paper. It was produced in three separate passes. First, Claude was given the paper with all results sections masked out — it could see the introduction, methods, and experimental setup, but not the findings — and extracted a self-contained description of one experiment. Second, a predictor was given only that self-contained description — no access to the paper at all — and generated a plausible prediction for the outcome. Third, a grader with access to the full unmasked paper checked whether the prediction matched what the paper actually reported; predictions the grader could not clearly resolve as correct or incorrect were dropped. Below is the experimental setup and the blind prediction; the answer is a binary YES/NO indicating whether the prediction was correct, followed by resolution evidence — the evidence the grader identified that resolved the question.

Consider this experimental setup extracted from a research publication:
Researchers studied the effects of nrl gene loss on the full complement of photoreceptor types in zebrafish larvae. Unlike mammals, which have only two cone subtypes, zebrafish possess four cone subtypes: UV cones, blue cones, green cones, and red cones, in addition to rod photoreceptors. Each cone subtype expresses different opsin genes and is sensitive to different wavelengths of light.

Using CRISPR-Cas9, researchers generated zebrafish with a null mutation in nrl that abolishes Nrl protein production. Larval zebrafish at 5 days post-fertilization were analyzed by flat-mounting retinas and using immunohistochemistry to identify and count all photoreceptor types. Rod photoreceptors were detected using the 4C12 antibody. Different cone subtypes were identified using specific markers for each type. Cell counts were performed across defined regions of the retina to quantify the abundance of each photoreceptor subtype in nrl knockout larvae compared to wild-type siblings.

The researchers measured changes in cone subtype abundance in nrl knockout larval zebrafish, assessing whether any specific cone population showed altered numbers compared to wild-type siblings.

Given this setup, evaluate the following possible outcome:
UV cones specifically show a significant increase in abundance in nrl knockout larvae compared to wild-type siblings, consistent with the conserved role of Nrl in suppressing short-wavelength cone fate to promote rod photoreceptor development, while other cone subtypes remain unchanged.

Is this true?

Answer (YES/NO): YES